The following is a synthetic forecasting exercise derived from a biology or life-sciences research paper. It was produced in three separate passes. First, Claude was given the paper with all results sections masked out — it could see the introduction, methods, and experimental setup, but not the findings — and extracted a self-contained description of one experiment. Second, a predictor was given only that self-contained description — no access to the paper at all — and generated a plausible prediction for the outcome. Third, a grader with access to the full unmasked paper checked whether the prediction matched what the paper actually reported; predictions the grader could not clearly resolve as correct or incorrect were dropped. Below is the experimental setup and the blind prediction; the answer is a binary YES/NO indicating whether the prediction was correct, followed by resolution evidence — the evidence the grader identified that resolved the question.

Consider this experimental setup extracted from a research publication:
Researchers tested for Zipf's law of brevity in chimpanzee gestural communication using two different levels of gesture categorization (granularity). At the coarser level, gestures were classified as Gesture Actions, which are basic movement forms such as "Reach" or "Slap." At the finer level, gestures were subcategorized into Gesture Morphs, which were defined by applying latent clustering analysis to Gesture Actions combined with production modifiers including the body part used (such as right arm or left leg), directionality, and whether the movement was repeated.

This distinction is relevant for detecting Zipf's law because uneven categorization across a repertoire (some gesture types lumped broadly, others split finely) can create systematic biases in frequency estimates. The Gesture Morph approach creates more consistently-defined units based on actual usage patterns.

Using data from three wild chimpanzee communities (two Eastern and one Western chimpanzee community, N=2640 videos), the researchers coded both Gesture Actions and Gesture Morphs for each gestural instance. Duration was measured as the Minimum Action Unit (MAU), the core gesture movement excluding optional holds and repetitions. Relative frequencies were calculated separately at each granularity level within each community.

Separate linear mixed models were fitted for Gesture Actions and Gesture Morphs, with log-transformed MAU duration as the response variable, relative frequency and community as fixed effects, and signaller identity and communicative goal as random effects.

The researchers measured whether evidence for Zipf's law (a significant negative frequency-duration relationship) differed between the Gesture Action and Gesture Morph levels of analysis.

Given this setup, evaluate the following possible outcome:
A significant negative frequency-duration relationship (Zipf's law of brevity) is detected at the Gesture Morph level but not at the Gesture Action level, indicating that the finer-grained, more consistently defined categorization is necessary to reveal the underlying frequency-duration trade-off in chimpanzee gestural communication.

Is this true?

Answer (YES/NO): NO